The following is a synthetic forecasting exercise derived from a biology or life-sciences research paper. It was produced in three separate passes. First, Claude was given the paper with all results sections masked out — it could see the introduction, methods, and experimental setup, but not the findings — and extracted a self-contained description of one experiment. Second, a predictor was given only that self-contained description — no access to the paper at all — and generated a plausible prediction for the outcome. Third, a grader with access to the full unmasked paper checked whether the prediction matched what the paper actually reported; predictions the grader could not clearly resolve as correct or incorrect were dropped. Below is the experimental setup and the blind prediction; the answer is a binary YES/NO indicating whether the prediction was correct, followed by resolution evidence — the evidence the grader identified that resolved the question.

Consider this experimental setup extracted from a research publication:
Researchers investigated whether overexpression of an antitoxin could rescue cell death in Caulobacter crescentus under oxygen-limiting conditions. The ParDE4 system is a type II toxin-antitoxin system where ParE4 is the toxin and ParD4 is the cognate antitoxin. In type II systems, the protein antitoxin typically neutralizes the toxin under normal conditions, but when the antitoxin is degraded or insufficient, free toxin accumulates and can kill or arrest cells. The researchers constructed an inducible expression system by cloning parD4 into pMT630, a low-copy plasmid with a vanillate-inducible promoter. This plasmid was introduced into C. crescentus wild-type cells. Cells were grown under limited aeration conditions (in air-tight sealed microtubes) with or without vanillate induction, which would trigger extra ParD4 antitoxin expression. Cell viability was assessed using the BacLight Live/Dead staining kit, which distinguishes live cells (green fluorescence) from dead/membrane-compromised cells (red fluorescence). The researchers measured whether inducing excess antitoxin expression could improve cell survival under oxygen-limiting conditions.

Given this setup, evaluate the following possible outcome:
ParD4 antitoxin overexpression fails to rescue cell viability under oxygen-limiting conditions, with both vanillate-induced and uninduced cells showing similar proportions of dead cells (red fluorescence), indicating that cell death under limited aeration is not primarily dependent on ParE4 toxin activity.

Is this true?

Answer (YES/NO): NO